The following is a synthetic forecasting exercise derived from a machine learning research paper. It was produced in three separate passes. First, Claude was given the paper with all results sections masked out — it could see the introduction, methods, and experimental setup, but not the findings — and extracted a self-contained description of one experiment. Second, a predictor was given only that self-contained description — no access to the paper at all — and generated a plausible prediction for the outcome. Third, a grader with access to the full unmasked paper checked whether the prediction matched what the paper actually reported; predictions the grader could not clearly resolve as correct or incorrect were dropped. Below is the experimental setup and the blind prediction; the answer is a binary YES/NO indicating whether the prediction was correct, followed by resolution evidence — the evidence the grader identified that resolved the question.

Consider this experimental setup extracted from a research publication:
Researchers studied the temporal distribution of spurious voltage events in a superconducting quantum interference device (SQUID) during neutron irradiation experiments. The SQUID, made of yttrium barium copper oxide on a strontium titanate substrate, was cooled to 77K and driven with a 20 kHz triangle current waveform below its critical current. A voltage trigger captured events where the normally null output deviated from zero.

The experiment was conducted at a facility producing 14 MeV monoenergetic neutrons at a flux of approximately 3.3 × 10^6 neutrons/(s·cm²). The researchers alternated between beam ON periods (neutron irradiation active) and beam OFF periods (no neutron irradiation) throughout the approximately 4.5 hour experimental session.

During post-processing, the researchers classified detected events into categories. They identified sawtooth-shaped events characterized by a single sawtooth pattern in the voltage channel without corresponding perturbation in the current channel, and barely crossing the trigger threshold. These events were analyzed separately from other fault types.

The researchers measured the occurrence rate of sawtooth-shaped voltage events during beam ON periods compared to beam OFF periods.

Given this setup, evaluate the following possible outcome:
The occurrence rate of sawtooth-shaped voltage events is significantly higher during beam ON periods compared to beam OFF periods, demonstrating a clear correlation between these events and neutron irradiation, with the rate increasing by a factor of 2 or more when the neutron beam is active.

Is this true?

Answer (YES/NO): NO